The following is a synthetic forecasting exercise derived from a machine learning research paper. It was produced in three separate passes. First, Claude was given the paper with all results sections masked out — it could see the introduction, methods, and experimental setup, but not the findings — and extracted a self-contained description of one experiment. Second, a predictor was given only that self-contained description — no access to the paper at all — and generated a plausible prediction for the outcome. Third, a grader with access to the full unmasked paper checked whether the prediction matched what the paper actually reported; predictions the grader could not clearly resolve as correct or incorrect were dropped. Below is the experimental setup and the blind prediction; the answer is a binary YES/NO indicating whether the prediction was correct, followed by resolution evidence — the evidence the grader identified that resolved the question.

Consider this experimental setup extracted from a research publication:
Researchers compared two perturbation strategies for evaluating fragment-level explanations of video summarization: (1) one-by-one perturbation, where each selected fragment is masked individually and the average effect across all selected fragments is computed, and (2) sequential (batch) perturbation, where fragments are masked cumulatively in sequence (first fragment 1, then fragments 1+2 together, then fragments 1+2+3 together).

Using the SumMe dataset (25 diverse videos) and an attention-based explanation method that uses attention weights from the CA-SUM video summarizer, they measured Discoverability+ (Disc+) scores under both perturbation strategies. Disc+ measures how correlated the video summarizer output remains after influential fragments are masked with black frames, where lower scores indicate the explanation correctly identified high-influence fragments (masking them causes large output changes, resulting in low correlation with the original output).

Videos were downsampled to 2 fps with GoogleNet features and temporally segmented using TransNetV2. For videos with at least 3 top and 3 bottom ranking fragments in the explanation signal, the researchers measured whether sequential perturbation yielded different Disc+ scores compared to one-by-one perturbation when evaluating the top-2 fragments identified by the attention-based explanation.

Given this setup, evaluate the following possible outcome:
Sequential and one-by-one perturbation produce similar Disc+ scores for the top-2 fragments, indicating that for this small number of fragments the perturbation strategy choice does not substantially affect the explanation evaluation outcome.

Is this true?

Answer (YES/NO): NO